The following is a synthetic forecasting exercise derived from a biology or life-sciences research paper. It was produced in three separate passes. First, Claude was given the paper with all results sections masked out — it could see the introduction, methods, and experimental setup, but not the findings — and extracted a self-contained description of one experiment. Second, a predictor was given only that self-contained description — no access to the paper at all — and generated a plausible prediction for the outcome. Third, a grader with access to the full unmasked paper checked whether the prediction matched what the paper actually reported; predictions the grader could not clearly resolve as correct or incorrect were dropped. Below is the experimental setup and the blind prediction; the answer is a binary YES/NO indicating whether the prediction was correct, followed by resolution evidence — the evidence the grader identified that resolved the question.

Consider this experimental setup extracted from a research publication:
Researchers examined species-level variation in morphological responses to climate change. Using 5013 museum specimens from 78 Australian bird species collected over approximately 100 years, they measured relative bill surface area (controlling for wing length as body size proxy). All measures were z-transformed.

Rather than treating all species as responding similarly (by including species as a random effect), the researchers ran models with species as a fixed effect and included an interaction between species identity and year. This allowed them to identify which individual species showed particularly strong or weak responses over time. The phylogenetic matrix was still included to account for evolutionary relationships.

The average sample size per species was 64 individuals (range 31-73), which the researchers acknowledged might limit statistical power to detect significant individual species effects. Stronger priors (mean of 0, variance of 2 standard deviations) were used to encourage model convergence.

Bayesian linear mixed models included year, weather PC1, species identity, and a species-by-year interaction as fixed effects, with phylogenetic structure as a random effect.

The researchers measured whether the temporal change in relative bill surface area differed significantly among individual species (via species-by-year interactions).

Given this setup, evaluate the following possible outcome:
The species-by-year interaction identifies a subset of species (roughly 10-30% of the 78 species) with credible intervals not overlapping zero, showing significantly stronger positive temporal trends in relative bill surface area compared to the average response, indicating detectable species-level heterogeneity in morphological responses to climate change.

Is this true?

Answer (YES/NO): NO